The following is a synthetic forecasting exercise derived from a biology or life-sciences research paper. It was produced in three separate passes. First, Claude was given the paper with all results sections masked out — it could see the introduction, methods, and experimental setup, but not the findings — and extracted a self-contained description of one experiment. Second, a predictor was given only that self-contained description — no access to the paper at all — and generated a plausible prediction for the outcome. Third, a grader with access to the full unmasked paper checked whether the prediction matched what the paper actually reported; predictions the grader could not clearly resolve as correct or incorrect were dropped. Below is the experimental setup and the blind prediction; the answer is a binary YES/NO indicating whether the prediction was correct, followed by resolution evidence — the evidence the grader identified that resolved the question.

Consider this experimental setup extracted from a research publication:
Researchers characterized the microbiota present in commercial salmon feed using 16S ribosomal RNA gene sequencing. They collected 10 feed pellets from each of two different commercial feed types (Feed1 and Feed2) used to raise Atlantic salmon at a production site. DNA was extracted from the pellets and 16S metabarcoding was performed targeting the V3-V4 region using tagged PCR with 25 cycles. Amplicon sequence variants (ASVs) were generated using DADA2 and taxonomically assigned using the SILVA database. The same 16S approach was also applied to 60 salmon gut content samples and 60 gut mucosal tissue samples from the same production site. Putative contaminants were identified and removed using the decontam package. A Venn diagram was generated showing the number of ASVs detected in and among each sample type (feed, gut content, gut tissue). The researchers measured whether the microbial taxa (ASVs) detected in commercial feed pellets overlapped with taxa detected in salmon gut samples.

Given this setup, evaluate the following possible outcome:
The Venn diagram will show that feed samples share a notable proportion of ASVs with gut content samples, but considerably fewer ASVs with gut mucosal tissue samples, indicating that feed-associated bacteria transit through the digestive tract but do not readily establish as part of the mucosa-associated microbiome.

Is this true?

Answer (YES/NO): NO